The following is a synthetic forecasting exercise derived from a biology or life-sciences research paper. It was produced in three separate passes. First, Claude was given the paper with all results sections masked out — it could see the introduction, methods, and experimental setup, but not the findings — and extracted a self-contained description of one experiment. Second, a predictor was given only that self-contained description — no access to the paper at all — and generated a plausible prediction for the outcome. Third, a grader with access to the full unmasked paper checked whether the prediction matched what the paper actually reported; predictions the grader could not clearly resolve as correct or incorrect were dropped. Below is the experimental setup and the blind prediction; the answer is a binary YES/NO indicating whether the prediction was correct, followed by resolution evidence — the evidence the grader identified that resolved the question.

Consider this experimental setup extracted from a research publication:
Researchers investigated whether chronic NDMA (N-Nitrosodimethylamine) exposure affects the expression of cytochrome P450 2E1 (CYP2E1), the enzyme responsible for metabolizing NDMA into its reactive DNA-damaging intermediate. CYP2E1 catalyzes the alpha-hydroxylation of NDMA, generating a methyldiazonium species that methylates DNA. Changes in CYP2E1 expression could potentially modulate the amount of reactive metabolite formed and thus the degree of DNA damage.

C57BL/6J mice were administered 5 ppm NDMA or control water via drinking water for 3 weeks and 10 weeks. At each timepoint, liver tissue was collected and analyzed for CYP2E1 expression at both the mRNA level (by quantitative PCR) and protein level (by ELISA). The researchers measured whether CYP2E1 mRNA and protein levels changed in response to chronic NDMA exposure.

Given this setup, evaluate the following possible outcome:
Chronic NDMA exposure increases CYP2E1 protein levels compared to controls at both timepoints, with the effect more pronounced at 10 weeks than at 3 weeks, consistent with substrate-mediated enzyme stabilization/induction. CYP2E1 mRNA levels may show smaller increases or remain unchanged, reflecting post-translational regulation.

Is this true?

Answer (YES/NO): NO